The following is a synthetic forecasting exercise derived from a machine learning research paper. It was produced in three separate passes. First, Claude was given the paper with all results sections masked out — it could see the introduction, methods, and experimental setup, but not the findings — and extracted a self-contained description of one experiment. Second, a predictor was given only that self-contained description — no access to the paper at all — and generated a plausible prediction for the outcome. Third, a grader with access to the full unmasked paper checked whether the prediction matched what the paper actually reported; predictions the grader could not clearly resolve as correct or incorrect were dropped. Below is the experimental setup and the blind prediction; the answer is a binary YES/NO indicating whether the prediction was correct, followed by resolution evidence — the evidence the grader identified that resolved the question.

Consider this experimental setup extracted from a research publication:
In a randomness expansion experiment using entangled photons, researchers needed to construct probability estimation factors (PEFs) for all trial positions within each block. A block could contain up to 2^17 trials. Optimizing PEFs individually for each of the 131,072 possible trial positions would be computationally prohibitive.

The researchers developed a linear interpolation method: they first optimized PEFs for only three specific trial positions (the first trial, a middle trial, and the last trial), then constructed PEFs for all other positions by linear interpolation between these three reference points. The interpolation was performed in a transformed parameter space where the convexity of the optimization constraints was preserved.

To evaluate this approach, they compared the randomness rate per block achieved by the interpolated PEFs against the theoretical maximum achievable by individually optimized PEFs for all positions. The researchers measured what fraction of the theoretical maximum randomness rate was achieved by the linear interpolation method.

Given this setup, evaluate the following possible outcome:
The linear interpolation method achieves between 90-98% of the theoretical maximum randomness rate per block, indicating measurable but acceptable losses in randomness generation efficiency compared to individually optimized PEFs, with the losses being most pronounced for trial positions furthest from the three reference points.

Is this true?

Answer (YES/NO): NO